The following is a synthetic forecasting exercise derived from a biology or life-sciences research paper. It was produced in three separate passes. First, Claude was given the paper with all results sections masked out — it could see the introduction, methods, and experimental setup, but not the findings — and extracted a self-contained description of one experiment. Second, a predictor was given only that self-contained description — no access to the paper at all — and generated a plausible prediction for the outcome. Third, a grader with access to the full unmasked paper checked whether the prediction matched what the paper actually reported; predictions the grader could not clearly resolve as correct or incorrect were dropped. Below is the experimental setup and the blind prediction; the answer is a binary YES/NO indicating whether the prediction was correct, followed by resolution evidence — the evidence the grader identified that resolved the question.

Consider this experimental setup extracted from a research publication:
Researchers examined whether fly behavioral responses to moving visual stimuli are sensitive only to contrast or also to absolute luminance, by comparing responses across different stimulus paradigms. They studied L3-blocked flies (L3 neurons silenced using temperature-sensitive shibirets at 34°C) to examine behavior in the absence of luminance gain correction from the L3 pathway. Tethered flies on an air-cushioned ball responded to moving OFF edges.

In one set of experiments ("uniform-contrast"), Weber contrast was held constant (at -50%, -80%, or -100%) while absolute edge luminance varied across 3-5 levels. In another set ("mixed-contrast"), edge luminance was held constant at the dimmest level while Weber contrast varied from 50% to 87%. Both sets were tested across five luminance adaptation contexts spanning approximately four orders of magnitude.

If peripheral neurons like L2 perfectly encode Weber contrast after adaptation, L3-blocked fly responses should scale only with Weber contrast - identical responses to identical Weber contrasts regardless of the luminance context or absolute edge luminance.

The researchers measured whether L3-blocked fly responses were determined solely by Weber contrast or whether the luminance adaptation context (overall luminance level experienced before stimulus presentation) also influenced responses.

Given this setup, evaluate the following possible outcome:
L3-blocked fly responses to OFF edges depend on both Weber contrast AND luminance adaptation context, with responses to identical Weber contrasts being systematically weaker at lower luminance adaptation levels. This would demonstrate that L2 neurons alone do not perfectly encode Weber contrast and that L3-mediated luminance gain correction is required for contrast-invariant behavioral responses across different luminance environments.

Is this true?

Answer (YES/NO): YES